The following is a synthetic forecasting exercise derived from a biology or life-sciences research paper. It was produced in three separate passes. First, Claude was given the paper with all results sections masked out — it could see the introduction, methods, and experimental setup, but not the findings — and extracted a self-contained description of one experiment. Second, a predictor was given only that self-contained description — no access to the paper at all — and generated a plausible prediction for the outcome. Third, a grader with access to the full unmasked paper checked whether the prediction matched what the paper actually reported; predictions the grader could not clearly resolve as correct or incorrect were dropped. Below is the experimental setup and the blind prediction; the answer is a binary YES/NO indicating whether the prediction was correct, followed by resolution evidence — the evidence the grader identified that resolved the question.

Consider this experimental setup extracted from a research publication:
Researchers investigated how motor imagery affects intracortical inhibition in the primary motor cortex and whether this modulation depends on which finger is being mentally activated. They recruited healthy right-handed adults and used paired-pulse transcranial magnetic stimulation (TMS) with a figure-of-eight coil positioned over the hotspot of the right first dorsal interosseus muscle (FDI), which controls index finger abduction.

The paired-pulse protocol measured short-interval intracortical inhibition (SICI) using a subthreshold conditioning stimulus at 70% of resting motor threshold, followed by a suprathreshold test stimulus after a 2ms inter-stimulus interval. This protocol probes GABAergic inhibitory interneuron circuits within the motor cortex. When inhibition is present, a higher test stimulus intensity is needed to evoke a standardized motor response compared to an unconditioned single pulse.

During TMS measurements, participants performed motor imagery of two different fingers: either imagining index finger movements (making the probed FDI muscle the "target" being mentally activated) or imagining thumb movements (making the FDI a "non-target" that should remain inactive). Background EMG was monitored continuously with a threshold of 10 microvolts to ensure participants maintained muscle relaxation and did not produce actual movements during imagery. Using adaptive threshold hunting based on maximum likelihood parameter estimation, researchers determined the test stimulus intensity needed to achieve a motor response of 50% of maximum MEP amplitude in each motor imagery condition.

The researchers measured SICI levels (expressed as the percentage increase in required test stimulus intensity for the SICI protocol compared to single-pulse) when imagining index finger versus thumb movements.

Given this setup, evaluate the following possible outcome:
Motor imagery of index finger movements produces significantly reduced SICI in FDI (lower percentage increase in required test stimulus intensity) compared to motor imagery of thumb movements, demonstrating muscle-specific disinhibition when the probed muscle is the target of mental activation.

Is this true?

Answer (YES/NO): NO